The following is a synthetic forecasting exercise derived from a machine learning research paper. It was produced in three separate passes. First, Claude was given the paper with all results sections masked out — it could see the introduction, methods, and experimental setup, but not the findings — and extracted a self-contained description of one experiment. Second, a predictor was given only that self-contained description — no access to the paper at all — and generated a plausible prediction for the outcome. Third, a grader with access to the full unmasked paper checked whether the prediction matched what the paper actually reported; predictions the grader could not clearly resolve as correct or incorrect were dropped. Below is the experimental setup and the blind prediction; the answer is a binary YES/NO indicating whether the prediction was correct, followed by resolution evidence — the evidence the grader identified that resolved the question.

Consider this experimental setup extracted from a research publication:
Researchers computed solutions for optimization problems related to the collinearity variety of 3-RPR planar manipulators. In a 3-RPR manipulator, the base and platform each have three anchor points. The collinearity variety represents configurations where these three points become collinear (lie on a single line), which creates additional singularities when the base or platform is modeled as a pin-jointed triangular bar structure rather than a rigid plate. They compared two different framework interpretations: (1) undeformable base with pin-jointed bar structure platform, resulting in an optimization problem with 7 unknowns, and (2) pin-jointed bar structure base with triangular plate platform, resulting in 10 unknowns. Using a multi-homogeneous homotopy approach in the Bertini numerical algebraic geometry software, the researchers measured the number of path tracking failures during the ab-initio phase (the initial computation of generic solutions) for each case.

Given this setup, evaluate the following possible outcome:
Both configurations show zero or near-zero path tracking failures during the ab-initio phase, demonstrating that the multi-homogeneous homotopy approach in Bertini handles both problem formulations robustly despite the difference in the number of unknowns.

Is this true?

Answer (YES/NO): NO